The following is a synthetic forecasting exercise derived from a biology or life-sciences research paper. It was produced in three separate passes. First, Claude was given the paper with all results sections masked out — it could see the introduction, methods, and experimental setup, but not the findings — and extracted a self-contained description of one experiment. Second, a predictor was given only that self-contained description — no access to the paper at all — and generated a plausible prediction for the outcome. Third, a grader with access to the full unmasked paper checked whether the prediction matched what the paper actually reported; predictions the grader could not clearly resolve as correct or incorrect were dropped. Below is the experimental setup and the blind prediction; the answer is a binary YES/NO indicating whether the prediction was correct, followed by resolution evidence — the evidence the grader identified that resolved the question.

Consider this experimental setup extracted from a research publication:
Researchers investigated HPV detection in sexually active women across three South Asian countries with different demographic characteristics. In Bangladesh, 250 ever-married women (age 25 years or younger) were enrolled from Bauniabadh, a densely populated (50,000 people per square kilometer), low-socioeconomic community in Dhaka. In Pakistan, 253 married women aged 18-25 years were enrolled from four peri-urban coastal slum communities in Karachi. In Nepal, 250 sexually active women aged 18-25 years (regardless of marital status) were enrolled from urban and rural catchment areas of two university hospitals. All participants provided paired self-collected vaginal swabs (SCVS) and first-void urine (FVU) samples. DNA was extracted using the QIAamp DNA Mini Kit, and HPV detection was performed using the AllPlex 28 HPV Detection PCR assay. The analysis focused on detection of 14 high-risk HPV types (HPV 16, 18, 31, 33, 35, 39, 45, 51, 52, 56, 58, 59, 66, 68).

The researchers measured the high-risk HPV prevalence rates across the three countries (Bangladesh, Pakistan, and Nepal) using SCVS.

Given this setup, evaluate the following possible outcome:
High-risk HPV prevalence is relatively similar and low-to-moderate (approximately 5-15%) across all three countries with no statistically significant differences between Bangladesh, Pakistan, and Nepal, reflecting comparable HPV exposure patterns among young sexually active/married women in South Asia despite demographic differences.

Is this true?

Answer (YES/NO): NO